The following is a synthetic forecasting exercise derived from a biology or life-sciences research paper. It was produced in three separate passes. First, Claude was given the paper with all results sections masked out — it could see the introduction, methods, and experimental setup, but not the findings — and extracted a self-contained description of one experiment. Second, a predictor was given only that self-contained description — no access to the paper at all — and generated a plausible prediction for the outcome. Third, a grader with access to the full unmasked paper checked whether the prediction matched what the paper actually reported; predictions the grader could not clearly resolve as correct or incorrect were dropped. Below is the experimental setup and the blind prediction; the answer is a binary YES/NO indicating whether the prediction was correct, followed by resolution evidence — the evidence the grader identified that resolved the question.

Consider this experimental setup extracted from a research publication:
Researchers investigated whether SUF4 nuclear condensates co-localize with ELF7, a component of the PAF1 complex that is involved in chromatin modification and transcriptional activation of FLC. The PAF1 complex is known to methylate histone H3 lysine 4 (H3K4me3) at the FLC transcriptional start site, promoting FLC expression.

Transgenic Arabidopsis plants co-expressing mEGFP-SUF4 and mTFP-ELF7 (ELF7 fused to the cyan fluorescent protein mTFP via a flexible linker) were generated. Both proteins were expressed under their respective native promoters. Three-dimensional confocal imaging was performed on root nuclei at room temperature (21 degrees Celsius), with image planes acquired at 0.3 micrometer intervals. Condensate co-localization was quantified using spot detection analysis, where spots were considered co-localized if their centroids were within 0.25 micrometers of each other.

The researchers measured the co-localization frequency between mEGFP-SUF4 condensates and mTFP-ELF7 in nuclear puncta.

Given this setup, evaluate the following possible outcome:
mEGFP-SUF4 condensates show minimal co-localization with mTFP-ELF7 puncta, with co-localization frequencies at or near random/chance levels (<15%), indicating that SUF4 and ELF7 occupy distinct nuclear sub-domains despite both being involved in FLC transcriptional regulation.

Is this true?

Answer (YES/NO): NO